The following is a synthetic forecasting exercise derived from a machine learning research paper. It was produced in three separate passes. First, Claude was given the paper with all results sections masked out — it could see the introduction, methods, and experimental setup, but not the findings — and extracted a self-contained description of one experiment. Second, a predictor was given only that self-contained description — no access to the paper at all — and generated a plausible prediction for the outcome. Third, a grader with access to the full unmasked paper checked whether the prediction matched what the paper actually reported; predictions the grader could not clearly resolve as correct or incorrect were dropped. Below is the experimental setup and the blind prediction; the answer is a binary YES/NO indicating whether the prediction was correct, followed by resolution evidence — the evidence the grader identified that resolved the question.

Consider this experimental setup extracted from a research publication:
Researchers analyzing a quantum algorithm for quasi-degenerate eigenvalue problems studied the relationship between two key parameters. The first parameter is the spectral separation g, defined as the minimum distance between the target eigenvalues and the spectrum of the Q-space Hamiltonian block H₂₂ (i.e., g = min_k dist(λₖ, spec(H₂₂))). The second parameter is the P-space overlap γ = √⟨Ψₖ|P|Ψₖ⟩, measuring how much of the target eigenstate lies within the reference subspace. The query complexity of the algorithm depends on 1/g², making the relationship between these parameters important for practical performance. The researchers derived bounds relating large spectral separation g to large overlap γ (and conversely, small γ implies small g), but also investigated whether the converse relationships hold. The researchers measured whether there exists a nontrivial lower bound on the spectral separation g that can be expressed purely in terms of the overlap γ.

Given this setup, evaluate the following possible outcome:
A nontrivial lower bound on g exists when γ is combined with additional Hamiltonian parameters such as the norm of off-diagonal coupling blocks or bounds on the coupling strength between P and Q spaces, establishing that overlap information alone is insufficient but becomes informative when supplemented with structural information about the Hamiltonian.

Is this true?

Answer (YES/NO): NO